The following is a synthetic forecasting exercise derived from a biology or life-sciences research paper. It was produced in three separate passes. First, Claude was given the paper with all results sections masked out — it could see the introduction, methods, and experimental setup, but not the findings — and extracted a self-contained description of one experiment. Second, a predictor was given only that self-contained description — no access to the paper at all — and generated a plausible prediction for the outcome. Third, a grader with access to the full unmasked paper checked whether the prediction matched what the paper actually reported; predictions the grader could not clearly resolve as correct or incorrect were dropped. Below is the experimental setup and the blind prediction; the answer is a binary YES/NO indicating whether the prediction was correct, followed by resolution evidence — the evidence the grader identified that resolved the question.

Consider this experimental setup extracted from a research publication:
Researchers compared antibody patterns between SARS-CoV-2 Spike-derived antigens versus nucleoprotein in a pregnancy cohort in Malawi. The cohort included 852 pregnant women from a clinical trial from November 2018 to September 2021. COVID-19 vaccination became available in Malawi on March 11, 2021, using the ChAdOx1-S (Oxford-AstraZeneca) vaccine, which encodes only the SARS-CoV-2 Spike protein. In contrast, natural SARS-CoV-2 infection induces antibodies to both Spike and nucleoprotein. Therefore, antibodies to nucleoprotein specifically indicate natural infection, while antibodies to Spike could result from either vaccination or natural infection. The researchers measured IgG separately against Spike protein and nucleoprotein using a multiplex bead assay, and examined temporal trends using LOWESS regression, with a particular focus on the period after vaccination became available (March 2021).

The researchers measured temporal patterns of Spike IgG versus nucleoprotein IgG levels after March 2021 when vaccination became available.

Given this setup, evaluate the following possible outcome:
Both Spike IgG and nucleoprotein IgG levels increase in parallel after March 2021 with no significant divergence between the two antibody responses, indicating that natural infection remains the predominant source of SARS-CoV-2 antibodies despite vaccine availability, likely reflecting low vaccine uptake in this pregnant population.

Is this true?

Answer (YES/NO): YES